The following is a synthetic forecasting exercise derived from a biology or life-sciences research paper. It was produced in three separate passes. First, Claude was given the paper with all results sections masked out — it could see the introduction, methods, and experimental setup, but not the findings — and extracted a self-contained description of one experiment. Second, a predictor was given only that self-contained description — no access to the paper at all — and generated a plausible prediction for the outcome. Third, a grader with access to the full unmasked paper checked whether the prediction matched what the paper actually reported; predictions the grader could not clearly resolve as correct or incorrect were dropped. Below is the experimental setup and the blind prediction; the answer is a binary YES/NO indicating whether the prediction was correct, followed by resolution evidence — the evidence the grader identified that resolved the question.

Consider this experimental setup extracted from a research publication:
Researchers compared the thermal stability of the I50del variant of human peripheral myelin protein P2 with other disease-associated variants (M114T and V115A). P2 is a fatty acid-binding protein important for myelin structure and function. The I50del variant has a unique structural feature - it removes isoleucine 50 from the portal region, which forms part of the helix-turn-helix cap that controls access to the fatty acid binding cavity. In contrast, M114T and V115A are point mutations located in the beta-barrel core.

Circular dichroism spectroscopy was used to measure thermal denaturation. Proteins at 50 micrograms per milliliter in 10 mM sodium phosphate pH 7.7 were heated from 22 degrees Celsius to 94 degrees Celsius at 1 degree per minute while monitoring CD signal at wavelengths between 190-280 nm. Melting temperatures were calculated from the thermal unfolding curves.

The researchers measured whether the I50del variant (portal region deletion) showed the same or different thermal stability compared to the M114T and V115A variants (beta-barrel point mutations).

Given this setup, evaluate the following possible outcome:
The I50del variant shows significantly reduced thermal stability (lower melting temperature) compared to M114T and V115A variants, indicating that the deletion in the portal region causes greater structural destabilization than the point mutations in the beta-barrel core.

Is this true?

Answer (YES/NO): YES